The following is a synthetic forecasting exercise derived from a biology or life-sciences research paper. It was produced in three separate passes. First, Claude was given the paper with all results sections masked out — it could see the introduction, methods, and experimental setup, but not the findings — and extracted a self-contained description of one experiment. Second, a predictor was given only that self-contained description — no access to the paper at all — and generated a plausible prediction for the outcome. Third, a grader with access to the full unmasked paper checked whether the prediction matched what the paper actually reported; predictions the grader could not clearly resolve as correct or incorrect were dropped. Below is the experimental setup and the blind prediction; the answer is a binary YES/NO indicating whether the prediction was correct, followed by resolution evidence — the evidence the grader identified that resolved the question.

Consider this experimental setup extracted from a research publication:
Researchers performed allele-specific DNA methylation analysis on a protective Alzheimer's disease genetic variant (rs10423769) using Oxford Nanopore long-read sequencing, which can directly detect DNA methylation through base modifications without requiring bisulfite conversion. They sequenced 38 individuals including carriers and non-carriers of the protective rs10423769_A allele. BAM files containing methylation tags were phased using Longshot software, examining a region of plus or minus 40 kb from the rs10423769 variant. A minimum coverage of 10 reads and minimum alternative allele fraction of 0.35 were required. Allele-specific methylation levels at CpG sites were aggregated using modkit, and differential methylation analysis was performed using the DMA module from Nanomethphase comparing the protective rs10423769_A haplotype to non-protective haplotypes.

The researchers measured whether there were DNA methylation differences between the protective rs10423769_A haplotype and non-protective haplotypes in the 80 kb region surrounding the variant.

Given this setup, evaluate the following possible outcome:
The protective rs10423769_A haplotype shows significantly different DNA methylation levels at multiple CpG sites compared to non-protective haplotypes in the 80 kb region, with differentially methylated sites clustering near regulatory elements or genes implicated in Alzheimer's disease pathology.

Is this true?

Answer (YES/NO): NO